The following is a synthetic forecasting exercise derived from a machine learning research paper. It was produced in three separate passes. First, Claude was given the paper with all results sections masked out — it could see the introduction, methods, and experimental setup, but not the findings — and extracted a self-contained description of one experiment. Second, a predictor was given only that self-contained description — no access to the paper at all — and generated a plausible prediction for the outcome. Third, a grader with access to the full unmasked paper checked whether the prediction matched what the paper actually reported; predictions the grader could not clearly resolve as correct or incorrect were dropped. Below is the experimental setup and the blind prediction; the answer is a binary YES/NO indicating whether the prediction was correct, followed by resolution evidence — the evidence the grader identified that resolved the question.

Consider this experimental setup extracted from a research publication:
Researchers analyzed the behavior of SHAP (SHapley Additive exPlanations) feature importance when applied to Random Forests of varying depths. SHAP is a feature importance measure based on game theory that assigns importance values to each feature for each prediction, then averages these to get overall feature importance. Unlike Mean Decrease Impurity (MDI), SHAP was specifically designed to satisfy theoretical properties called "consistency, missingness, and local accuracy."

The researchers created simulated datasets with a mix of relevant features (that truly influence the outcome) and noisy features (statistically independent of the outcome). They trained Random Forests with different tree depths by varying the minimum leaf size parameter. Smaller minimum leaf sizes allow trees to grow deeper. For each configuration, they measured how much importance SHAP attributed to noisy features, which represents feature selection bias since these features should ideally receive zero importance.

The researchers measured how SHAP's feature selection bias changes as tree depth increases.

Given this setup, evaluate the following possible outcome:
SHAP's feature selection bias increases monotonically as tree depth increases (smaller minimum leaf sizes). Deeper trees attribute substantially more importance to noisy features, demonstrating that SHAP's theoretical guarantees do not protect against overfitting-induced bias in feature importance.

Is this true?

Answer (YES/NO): YES